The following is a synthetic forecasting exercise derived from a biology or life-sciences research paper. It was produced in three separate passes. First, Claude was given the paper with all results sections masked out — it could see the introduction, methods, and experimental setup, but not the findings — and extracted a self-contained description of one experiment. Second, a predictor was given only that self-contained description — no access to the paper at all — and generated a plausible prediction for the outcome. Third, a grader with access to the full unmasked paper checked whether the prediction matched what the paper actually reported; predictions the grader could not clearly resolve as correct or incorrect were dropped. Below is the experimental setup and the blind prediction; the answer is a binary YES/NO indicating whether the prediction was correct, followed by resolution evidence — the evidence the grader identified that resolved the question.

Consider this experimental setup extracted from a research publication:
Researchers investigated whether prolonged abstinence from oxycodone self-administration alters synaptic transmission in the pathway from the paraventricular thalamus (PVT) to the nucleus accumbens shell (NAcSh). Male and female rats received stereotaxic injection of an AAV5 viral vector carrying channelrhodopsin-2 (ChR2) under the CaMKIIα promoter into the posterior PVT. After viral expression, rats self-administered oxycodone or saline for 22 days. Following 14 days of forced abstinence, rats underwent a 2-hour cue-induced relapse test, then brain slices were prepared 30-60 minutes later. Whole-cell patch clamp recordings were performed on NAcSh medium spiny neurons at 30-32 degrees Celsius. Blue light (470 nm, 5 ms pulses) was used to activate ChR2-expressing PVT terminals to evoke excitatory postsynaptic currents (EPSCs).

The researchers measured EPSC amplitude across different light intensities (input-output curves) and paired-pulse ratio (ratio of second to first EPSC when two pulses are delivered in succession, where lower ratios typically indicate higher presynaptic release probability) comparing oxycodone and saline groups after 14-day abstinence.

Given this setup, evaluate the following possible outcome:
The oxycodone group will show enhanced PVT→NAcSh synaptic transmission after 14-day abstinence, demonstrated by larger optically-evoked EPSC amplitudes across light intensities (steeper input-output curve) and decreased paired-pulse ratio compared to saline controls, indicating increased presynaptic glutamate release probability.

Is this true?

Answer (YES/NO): YES